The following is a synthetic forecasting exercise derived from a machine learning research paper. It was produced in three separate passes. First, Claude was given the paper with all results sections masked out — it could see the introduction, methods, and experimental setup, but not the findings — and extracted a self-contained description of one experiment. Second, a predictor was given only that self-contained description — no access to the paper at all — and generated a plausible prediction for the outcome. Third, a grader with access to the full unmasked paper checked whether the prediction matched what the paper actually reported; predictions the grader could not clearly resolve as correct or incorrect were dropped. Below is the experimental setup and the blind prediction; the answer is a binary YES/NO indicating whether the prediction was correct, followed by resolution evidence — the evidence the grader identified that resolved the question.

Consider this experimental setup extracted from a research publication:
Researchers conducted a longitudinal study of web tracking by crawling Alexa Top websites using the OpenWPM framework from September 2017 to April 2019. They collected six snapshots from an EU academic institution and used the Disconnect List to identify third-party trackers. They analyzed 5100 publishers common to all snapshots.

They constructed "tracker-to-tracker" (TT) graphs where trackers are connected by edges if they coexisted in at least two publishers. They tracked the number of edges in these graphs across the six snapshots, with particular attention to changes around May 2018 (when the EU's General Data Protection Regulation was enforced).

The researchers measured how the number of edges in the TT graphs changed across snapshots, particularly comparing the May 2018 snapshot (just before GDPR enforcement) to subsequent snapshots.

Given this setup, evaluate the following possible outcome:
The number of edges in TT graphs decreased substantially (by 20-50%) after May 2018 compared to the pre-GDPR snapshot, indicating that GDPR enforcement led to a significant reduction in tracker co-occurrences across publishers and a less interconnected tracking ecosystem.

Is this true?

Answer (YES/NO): NO